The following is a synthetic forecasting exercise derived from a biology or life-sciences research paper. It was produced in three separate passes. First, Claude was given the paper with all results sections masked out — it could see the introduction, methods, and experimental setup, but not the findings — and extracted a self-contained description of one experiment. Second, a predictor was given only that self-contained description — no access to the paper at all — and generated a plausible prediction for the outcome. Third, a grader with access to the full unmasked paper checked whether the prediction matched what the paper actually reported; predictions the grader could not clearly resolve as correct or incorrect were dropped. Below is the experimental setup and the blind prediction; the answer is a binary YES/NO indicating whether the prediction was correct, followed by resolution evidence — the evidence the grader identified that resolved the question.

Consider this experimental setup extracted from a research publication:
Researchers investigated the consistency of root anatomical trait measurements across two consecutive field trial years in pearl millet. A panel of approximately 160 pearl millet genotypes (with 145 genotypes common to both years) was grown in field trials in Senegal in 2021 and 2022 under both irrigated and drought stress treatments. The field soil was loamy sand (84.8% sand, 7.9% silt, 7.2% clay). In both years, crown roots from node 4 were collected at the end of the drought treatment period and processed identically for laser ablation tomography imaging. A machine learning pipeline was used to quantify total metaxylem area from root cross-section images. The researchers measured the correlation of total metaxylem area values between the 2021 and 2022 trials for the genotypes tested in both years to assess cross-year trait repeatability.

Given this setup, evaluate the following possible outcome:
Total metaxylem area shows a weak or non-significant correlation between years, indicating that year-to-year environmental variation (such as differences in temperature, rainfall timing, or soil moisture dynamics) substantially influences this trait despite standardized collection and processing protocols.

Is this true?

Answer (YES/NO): NO